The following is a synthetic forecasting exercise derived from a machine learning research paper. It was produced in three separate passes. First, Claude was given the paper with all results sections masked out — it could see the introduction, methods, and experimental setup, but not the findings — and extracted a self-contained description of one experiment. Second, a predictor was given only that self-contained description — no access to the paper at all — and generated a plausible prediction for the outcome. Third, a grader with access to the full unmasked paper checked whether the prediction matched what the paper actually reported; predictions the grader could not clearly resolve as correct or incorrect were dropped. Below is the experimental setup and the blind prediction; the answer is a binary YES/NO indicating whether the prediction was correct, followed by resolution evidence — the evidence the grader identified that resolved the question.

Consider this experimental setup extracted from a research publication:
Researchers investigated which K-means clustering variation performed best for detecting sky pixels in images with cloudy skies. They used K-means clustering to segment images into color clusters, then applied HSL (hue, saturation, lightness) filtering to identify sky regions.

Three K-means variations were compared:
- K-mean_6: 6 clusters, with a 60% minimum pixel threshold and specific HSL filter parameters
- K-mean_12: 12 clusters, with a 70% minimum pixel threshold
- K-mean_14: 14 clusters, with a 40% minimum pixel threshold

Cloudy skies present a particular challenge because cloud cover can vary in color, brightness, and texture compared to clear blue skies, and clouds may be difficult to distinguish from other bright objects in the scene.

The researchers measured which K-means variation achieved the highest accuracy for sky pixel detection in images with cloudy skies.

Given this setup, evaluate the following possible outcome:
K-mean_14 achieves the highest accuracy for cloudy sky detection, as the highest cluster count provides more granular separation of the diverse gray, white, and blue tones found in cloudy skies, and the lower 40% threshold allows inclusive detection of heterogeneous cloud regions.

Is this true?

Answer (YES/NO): NO